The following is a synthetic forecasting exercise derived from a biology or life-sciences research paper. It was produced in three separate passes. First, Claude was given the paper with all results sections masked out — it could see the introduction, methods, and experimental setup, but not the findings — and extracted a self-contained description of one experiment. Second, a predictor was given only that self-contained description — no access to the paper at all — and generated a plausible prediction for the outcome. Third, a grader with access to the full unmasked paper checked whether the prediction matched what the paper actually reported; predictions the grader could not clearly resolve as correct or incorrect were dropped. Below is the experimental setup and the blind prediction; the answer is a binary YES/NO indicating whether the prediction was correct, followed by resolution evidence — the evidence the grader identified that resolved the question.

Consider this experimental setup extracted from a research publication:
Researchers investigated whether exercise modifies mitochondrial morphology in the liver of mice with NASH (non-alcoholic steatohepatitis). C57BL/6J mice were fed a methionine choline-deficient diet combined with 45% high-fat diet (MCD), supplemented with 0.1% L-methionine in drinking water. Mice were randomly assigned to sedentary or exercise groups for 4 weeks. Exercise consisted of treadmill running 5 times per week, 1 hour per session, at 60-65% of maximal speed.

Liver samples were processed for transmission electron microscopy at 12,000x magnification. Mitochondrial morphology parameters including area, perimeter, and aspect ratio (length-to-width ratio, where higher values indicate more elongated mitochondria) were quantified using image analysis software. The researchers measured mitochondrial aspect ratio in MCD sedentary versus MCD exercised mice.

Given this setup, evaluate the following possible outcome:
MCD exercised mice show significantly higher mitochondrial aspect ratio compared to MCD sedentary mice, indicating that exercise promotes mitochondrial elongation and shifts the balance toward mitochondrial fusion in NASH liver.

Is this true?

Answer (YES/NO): NO